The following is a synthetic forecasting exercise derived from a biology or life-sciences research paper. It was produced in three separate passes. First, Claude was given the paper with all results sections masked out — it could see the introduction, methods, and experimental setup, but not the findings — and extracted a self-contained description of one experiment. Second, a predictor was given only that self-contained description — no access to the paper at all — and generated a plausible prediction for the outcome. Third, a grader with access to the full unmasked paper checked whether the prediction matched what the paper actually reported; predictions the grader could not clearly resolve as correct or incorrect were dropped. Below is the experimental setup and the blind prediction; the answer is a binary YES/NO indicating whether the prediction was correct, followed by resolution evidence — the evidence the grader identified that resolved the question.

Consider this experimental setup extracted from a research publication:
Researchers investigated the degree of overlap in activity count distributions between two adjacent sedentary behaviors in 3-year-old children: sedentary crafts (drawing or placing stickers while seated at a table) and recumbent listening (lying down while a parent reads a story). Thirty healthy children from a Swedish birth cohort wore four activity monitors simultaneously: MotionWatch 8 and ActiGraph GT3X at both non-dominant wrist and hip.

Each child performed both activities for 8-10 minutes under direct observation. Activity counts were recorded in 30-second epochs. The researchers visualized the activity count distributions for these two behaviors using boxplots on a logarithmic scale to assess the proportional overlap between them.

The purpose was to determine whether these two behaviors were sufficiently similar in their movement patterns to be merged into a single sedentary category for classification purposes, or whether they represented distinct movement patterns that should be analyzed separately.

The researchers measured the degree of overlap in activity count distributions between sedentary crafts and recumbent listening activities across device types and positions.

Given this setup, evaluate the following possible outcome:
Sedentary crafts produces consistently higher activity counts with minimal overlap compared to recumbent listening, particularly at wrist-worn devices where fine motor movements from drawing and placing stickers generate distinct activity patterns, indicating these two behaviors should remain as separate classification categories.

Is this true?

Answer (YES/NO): NO